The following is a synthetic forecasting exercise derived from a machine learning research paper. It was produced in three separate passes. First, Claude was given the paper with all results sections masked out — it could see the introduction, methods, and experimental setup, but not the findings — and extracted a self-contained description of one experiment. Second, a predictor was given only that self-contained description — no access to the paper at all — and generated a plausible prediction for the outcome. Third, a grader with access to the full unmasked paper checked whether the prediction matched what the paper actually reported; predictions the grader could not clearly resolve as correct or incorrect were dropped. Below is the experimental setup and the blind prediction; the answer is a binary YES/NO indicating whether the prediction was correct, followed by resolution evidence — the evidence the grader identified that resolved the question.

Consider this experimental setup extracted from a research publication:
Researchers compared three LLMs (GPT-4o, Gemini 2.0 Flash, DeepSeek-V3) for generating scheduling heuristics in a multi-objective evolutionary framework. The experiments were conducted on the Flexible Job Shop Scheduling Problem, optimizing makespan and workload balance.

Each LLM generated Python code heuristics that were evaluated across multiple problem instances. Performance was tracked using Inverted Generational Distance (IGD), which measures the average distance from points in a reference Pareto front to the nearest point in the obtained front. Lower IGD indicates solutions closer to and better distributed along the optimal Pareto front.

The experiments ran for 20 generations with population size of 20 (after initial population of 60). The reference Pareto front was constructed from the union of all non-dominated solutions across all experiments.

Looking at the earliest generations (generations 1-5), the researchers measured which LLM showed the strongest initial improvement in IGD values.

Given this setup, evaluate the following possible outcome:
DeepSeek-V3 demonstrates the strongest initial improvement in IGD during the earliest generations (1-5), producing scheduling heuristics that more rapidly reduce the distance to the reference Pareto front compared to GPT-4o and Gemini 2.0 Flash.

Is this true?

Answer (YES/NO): NO